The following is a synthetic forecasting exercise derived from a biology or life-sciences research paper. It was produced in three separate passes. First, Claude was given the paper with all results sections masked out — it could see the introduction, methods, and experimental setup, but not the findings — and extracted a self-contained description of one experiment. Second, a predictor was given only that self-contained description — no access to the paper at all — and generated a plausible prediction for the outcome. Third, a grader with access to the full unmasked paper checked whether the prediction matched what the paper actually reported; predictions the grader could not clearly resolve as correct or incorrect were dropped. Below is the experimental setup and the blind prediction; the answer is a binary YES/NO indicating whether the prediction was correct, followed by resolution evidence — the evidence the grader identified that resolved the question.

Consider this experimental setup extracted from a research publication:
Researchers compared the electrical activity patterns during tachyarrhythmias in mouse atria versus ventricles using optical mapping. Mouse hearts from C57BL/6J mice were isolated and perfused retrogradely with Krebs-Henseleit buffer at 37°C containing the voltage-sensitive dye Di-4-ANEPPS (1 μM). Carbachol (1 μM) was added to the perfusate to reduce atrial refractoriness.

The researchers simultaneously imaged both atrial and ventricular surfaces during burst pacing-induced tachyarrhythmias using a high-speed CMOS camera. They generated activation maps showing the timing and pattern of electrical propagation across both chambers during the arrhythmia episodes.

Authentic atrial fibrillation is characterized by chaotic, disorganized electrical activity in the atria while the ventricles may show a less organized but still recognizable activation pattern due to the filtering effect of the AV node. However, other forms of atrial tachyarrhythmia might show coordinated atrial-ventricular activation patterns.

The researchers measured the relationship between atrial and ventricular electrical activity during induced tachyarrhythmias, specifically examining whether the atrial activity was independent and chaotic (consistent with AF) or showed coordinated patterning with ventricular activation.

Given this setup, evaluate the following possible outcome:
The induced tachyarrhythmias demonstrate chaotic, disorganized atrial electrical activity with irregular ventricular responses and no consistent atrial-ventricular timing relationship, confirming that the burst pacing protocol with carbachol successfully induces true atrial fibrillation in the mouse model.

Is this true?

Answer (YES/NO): NO